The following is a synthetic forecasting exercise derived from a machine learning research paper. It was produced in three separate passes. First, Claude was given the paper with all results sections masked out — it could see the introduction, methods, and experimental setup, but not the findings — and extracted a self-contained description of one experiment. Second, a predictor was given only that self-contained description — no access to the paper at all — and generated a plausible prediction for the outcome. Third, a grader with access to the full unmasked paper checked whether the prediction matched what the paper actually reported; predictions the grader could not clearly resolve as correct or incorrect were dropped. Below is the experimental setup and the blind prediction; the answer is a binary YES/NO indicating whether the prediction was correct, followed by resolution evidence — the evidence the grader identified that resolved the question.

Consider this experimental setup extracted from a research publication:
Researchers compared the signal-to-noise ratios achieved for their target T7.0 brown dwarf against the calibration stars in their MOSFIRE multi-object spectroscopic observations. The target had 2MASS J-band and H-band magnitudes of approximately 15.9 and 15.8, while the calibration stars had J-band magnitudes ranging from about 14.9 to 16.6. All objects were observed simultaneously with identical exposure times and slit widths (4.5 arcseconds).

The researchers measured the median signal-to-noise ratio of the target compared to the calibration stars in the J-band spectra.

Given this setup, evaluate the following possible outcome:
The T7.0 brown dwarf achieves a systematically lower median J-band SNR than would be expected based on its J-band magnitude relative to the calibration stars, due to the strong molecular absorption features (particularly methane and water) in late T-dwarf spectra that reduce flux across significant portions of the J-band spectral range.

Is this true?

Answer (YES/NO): NO